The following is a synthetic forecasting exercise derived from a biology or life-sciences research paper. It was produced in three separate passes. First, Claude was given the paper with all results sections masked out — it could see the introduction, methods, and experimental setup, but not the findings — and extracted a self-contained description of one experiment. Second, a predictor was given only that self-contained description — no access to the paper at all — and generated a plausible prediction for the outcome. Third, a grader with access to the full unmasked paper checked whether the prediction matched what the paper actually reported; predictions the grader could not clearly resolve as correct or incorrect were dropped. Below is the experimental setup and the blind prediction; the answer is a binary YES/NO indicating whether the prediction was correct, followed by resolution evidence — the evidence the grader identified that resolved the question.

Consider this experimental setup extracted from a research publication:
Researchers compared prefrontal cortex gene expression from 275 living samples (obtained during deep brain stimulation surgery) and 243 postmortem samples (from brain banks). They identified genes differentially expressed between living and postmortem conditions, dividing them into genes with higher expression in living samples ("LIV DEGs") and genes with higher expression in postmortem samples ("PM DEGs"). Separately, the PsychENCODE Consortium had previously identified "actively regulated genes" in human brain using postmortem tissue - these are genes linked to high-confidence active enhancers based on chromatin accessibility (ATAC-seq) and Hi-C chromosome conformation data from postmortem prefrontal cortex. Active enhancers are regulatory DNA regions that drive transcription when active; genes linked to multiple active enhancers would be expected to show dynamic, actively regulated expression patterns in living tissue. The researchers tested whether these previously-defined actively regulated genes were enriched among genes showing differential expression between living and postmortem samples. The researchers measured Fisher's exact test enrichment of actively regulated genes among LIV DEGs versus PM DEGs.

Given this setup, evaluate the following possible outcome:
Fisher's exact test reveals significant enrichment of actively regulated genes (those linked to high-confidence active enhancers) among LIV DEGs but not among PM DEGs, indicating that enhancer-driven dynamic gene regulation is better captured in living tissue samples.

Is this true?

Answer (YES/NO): NO